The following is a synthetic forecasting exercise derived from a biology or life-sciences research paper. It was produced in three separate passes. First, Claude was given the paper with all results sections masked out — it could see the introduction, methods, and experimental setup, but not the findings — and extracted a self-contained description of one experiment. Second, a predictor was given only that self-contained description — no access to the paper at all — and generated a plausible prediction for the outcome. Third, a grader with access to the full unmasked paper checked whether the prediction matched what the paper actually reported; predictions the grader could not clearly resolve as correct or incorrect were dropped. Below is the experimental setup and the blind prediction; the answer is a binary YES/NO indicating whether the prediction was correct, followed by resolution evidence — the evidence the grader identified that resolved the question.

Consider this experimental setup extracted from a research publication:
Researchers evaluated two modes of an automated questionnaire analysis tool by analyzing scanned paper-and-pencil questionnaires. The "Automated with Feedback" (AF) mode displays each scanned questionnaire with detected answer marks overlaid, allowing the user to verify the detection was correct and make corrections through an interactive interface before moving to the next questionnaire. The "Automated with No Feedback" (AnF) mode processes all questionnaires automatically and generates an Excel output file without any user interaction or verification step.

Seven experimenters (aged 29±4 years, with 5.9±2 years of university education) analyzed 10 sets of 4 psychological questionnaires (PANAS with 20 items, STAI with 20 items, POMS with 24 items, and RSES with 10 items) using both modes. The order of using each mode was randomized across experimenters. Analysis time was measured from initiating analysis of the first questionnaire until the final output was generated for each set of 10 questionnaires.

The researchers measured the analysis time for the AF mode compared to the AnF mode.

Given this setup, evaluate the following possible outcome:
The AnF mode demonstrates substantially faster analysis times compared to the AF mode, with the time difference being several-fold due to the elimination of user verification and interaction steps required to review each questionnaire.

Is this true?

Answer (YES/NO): NO